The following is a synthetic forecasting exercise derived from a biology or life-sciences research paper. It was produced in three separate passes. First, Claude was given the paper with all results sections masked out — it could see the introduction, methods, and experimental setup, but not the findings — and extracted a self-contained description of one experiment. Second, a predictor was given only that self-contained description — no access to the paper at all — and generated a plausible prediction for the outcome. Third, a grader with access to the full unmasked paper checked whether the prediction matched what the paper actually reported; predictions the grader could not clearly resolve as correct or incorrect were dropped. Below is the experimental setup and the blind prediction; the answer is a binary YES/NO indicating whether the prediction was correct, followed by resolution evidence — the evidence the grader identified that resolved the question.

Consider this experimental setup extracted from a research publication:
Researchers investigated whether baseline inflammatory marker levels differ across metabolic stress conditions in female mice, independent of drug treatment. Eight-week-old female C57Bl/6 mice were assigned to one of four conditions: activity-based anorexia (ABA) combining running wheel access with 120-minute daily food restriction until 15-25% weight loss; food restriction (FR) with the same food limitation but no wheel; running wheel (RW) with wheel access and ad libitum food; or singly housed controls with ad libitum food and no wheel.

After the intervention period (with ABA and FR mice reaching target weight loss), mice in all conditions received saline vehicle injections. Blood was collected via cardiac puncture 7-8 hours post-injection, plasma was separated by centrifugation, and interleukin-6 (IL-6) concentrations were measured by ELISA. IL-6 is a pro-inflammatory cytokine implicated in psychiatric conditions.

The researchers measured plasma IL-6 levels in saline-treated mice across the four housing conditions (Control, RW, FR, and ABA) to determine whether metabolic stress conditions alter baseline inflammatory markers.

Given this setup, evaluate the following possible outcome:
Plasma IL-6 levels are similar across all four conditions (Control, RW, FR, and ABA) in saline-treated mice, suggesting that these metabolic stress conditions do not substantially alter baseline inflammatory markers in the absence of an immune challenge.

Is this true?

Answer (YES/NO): YES